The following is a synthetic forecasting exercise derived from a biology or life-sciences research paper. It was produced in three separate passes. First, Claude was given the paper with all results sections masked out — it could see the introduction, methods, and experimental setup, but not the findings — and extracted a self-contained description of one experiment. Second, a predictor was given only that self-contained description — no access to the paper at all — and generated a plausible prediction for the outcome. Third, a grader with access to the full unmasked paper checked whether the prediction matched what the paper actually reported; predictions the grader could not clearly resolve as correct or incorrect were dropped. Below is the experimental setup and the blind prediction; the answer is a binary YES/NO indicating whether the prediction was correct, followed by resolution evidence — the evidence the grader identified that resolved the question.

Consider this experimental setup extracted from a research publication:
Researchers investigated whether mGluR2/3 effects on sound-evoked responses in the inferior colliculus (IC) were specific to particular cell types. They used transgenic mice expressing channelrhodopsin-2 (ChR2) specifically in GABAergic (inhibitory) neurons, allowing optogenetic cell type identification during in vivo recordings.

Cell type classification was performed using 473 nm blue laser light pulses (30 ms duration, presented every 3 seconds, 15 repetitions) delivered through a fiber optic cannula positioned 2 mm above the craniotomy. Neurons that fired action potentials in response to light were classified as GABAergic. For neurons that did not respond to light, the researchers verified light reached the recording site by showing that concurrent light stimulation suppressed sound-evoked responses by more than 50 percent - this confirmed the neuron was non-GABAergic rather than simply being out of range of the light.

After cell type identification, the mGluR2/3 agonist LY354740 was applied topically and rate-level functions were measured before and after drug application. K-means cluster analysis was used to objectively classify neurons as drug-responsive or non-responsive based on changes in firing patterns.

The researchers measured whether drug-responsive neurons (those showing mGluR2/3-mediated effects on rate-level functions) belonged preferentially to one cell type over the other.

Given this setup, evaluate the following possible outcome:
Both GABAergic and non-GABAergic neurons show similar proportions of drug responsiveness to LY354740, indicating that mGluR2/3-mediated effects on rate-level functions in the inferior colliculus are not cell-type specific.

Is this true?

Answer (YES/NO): YES